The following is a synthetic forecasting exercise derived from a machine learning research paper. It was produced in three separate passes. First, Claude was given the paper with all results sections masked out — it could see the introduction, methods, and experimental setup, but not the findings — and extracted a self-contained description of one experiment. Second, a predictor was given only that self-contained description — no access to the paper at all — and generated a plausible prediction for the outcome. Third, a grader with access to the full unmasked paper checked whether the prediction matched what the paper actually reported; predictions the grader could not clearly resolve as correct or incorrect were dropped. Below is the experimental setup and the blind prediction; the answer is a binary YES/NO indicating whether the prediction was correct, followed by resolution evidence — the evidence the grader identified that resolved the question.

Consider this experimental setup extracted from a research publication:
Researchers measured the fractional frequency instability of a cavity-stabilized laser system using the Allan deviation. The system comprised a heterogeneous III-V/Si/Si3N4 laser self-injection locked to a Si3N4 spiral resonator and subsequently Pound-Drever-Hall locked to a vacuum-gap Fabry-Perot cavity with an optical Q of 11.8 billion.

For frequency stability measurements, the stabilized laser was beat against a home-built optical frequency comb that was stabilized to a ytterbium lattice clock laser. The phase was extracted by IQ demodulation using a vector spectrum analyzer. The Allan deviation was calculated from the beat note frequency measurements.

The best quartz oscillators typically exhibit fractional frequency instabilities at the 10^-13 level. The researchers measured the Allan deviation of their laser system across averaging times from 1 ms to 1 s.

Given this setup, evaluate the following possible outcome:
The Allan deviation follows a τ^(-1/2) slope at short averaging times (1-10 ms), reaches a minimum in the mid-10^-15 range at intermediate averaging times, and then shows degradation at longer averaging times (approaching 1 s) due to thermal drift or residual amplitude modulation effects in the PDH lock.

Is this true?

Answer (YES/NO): NO